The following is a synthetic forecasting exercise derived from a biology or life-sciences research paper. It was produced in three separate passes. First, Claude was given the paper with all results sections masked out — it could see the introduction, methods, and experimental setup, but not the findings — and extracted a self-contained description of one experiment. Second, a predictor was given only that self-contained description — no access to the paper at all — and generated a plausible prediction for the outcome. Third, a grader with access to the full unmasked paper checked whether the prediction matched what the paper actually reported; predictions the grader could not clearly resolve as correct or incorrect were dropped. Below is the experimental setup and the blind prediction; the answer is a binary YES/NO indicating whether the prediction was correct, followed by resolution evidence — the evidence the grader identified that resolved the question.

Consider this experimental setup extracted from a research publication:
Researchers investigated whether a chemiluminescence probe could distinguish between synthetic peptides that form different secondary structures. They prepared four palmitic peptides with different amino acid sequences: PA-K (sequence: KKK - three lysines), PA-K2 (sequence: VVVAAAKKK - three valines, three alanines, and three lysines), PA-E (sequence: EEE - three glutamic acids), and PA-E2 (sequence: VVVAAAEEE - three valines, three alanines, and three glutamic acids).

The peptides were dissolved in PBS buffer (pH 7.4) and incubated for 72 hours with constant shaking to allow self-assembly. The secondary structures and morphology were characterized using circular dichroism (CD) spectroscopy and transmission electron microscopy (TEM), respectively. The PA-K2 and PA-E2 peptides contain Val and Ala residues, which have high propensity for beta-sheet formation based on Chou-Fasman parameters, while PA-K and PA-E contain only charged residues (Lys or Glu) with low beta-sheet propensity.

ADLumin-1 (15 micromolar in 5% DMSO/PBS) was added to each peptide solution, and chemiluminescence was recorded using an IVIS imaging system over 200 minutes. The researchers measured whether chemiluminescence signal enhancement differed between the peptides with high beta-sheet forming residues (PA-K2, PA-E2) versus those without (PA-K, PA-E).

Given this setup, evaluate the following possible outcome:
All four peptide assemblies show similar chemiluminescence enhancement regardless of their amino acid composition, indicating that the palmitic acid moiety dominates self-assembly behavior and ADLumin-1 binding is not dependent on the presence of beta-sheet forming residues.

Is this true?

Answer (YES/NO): NO